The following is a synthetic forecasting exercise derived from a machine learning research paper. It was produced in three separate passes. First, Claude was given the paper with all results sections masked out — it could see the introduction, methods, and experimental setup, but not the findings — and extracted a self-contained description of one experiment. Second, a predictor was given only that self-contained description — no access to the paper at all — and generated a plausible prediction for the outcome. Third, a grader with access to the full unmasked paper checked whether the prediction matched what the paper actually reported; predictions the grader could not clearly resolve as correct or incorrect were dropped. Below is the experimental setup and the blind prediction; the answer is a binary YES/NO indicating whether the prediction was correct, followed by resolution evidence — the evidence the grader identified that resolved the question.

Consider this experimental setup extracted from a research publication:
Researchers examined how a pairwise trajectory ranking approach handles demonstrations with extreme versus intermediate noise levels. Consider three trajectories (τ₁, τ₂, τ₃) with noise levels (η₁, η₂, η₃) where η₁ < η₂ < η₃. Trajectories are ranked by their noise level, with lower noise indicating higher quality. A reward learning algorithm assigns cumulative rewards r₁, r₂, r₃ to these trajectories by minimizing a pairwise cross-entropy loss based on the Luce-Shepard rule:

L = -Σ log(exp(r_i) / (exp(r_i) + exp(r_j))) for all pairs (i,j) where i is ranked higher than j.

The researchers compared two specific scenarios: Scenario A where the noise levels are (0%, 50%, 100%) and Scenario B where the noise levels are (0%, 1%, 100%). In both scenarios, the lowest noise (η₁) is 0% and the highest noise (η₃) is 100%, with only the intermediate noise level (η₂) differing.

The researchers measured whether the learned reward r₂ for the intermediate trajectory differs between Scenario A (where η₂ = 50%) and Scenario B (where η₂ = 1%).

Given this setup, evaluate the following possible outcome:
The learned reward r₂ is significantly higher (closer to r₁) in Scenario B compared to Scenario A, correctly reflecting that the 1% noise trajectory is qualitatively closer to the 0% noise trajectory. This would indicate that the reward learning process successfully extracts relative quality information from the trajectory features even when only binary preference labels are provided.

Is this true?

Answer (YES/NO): NO